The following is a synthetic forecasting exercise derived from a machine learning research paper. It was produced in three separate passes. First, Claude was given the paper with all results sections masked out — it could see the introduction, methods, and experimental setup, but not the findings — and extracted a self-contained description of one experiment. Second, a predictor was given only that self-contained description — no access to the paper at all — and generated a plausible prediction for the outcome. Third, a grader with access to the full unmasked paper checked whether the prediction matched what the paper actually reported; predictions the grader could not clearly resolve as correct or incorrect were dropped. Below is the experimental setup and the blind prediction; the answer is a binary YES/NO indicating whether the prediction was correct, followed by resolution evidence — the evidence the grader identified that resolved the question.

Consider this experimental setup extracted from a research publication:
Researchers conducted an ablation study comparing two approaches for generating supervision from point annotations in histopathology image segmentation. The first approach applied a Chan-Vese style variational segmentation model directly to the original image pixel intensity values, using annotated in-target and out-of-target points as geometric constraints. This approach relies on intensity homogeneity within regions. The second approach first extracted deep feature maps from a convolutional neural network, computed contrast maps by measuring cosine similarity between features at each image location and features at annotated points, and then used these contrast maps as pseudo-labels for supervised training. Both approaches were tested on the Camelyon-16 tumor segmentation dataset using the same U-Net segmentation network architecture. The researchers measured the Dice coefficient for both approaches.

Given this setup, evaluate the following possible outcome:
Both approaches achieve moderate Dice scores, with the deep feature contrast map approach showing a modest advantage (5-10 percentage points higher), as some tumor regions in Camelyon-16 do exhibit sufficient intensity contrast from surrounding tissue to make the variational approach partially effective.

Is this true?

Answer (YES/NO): NO